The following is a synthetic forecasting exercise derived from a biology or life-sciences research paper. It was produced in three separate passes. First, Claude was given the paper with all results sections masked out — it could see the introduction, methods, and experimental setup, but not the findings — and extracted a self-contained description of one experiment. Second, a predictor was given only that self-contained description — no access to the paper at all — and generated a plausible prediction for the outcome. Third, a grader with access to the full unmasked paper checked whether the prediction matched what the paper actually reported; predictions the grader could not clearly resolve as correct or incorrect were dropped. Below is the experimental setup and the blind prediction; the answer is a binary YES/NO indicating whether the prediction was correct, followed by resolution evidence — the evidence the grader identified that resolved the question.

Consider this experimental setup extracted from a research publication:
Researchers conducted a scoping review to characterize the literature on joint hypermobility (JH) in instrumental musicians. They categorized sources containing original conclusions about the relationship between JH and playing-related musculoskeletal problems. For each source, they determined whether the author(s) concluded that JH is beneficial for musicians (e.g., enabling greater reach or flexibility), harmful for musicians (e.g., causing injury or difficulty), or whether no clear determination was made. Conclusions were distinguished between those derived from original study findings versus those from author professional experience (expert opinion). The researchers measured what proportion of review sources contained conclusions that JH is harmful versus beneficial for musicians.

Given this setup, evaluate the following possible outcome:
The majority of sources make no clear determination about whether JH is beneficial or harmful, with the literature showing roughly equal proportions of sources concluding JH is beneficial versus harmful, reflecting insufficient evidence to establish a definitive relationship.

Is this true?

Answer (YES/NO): NO